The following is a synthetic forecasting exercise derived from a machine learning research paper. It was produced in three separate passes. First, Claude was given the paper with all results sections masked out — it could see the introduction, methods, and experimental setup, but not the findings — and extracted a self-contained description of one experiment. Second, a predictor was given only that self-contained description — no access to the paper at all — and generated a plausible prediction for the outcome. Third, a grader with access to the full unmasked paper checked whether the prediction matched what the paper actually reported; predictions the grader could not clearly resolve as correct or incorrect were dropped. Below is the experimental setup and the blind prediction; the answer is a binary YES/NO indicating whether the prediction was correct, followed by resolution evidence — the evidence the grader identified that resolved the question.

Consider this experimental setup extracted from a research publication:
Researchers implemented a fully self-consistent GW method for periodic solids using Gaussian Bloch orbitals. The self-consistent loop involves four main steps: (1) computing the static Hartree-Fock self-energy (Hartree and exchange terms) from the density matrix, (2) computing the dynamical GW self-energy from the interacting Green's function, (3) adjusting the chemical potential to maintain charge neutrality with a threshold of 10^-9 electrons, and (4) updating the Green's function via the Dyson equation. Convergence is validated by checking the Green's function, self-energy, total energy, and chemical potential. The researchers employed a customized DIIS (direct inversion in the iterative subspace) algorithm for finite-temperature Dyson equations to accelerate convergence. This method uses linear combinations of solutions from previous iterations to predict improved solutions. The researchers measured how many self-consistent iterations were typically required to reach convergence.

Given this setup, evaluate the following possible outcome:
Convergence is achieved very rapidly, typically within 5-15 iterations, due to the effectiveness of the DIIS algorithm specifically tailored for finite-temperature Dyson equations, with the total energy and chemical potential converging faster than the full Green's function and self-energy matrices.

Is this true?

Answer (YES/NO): NO